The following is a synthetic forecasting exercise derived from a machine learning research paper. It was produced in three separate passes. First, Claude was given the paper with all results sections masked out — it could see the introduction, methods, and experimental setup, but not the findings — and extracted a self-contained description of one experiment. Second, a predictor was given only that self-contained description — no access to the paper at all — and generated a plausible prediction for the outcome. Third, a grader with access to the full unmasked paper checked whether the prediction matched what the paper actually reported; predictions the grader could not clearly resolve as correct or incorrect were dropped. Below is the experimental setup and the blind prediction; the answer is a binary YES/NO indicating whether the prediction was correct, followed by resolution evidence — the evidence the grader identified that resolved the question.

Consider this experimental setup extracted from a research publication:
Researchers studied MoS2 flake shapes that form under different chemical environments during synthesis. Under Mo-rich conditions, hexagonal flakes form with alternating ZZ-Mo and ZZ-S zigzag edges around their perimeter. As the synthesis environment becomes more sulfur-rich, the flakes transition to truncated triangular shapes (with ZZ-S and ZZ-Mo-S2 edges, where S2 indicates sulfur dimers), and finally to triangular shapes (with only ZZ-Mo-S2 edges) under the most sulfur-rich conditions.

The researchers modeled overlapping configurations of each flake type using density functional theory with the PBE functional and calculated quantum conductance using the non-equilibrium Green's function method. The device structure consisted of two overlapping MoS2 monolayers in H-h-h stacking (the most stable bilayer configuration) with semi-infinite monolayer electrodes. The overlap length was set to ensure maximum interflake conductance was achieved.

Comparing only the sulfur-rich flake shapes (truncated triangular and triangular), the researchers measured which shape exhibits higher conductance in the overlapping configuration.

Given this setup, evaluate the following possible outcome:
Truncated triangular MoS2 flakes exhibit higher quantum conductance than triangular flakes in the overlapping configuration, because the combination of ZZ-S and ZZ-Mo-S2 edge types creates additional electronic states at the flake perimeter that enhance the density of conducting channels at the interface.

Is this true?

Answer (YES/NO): YES